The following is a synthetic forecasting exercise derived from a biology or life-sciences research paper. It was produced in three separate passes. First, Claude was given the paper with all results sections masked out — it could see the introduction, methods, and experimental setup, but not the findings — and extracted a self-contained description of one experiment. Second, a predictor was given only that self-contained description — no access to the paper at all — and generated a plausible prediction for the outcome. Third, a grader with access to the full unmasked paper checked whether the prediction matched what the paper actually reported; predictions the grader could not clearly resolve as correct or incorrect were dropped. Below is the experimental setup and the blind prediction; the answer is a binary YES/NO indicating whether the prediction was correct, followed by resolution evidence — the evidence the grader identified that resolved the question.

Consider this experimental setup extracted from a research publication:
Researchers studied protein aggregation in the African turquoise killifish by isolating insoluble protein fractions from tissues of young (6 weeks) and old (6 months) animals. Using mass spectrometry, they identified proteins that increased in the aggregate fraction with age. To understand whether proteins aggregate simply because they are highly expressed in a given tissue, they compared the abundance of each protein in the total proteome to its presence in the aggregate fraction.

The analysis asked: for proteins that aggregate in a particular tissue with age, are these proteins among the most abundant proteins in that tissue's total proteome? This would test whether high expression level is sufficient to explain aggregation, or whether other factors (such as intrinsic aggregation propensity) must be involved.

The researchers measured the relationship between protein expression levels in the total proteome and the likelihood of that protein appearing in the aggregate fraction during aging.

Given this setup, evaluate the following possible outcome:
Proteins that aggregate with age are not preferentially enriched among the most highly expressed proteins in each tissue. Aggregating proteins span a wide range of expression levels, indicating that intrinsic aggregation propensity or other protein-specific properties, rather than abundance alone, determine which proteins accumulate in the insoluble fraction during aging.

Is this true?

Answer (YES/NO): YES